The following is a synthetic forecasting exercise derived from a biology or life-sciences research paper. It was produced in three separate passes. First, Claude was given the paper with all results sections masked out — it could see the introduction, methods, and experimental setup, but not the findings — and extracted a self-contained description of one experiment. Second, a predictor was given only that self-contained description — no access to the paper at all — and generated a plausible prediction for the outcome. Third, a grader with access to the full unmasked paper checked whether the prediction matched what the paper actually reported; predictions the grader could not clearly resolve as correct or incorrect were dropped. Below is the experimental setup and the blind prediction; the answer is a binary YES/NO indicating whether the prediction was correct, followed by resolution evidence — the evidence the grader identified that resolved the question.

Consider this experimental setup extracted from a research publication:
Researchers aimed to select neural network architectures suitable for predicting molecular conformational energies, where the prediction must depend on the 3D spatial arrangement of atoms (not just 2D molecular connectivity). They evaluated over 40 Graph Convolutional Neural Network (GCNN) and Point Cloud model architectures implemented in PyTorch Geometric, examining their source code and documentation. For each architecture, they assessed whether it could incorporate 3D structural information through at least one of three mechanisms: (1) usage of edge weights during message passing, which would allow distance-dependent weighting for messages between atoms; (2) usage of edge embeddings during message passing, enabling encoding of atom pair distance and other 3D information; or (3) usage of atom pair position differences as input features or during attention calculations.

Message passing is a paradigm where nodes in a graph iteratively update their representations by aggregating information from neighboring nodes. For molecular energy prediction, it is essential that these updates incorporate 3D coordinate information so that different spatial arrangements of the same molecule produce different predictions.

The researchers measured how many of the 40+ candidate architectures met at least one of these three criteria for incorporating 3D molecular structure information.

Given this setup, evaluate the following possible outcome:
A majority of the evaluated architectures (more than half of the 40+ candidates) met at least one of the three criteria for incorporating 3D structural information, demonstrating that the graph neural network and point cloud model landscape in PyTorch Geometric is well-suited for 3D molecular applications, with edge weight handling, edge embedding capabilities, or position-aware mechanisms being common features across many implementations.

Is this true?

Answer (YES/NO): YES